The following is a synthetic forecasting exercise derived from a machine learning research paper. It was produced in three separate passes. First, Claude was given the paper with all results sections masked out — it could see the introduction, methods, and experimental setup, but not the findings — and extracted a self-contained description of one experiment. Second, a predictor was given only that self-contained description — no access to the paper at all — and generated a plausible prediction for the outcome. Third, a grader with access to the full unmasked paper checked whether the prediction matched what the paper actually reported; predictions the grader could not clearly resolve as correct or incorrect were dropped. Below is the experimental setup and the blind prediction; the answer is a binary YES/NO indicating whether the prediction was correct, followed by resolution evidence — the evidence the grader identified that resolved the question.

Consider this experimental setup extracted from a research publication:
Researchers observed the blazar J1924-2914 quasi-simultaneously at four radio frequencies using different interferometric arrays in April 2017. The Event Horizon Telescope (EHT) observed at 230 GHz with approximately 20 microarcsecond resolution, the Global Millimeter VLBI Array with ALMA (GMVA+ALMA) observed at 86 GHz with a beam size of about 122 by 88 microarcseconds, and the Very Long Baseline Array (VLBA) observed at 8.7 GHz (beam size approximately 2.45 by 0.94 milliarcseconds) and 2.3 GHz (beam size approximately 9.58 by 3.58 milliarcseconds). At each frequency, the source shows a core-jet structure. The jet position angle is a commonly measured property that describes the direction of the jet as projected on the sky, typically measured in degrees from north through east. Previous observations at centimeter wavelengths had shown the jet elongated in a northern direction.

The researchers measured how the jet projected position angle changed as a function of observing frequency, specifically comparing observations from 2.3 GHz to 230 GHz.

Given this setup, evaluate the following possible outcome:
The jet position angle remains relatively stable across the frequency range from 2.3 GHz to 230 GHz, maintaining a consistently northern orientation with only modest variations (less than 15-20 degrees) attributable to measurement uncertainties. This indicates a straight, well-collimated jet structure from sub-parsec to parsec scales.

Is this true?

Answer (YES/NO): NO